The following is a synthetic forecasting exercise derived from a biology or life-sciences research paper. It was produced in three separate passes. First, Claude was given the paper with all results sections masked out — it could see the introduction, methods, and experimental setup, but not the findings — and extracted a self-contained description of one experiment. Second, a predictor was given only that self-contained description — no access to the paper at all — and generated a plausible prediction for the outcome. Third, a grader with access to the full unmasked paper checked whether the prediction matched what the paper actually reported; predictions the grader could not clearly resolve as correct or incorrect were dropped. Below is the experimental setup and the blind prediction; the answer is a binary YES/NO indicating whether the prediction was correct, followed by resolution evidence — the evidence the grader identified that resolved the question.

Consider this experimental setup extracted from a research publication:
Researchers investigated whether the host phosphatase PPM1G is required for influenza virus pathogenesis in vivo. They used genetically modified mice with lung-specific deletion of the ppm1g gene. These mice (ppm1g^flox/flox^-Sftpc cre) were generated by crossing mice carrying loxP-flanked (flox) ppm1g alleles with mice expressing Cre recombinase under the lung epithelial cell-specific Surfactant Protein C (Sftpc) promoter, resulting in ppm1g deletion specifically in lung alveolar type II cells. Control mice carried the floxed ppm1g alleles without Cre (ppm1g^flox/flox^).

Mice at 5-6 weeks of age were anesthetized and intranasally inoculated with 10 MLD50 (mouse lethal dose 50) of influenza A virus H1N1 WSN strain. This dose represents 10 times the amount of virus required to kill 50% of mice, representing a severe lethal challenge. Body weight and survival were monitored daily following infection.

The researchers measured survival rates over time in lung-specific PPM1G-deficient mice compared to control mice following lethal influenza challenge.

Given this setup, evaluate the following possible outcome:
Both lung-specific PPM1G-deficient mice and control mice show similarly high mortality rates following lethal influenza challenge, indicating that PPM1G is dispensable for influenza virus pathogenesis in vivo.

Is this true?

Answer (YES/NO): NO